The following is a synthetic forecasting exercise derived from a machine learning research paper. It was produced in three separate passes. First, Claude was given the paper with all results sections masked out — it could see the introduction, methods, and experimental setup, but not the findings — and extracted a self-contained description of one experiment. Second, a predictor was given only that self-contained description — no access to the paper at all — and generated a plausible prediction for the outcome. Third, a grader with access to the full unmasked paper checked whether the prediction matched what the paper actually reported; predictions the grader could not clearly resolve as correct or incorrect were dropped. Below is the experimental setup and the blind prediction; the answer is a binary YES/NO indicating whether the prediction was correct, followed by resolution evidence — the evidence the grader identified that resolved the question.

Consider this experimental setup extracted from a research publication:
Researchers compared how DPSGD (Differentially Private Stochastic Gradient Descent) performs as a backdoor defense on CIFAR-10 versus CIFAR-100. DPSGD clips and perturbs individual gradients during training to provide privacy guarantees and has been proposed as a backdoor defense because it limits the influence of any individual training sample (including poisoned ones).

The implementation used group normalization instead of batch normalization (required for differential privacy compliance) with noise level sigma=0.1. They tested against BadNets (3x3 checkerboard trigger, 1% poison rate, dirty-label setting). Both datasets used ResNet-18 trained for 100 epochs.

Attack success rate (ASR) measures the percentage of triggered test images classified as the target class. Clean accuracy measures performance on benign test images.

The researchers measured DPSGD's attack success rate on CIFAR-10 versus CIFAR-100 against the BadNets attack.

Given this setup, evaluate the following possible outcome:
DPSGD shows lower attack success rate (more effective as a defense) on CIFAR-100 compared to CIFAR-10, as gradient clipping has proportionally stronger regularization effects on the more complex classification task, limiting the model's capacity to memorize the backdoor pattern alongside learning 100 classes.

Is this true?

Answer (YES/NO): NO